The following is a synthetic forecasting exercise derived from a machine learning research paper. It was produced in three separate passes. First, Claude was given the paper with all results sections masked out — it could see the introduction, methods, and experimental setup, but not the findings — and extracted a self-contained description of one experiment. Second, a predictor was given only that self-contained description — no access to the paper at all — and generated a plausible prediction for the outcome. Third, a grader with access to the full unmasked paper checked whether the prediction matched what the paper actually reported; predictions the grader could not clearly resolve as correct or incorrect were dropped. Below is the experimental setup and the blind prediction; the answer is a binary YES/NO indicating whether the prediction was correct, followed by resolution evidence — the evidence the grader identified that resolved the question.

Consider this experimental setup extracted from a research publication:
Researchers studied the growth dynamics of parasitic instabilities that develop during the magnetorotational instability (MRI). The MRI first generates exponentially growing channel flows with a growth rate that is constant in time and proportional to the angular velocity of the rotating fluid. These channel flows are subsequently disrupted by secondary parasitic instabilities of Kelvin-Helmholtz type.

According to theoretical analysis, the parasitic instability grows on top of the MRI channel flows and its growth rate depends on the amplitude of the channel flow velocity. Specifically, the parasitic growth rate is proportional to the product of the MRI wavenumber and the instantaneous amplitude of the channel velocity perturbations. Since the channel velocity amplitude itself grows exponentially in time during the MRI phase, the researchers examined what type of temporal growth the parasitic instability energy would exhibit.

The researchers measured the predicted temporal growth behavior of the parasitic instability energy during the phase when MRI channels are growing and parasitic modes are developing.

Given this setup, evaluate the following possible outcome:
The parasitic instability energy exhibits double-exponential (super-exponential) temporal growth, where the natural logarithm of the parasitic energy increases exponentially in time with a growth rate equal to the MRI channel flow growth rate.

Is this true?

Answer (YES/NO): YES